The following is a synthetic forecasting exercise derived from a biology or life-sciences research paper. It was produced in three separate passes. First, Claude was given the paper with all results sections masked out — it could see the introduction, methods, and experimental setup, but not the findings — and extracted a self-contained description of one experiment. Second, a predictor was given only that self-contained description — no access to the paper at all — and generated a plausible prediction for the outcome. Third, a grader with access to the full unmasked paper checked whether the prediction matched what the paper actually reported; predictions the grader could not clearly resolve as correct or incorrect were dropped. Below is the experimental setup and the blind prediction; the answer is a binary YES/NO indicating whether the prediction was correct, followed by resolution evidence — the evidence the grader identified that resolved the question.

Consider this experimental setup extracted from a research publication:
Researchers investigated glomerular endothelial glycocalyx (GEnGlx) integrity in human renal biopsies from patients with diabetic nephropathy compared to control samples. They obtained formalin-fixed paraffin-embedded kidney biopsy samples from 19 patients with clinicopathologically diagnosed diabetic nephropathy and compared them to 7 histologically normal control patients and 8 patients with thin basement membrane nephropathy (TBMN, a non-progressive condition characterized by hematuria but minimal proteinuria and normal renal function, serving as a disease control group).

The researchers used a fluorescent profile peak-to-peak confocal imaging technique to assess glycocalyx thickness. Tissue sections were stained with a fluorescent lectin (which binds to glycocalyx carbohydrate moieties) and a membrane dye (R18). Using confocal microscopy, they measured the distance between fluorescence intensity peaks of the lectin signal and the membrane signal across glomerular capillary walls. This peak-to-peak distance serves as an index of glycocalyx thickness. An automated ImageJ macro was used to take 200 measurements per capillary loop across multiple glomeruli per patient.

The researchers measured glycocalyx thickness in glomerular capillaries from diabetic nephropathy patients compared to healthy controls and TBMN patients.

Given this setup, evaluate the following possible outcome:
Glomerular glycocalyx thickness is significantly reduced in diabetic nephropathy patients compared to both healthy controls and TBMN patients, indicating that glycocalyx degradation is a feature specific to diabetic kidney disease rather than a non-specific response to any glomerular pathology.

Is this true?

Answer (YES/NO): YES